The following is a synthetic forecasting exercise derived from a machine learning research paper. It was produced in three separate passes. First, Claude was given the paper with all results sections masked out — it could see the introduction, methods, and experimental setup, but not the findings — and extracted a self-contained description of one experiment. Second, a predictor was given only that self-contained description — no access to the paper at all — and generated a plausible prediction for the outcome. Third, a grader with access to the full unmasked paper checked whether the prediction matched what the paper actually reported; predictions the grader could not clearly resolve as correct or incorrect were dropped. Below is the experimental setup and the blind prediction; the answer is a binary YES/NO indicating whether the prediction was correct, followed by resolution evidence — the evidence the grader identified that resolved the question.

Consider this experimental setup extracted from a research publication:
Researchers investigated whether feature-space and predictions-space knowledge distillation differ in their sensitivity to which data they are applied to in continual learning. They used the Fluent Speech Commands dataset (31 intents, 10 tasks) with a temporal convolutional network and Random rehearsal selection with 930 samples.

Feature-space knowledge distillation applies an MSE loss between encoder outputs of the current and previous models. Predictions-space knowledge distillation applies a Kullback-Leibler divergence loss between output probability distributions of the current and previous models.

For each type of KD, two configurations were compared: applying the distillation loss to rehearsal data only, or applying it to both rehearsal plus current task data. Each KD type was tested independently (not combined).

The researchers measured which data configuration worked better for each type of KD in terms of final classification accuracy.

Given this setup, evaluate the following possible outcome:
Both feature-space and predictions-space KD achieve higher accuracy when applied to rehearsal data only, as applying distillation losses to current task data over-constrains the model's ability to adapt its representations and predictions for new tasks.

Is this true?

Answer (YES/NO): NO